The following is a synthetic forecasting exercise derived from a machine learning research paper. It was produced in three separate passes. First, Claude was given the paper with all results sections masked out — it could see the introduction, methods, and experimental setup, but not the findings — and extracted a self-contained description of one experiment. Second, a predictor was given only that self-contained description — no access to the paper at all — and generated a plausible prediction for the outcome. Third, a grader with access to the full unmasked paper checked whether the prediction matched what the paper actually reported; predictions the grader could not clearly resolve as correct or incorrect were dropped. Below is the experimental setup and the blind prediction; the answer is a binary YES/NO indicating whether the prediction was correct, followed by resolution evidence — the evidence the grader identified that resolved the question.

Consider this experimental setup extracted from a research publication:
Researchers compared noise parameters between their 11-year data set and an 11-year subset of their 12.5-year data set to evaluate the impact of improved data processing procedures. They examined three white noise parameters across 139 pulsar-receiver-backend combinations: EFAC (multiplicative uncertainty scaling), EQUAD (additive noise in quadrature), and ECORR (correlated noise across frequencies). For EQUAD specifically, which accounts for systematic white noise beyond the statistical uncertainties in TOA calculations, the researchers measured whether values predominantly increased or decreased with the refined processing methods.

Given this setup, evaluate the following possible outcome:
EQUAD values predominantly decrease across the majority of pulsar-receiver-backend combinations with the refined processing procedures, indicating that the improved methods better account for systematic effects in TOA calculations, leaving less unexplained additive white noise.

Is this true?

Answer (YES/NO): NO